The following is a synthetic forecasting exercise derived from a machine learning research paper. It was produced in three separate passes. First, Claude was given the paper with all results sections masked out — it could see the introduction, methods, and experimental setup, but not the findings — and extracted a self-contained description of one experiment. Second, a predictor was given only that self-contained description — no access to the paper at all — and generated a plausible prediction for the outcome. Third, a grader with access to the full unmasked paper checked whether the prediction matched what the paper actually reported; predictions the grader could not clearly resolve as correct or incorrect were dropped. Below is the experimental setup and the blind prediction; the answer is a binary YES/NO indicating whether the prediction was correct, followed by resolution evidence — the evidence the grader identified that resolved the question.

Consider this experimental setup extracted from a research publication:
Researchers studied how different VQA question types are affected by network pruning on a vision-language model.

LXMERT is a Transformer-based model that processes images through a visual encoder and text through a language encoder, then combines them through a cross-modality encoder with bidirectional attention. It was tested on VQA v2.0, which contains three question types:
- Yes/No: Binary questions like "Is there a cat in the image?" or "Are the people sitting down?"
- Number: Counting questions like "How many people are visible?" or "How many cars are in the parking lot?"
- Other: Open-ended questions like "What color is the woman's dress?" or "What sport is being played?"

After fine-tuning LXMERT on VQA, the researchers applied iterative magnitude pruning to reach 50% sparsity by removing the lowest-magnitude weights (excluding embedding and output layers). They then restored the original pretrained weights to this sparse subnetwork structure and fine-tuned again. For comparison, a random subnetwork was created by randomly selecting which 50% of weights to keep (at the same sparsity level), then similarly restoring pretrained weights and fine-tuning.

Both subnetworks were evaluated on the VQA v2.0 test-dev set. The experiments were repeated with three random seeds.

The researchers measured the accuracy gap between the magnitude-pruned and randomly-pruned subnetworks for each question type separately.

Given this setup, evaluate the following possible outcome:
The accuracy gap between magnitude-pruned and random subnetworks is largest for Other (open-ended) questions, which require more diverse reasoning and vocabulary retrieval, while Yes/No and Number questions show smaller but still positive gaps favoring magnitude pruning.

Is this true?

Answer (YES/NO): NO